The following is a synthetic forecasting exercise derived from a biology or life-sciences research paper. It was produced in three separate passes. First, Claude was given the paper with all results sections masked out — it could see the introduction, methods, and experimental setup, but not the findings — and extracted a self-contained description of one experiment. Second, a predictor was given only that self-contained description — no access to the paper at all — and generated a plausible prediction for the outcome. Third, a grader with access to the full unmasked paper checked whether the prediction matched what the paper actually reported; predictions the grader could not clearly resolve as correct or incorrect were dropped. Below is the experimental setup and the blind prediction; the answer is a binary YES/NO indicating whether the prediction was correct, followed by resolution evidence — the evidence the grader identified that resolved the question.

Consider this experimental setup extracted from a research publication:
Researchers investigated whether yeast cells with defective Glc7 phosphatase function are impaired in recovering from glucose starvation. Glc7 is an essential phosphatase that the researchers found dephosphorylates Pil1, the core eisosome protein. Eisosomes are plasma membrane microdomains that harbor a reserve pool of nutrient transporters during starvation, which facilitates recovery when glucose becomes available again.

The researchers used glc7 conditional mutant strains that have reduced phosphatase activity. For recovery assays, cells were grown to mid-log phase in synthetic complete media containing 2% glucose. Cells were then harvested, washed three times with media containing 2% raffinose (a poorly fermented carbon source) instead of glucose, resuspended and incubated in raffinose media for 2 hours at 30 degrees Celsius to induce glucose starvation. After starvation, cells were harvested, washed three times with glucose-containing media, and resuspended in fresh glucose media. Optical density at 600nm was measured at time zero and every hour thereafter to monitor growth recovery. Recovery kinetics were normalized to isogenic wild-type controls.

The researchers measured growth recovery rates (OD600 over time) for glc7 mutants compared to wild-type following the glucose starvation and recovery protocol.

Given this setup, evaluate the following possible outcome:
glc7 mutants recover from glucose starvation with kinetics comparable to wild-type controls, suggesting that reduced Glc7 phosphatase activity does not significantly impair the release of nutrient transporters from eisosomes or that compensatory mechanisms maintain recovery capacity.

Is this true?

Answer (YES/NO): NO